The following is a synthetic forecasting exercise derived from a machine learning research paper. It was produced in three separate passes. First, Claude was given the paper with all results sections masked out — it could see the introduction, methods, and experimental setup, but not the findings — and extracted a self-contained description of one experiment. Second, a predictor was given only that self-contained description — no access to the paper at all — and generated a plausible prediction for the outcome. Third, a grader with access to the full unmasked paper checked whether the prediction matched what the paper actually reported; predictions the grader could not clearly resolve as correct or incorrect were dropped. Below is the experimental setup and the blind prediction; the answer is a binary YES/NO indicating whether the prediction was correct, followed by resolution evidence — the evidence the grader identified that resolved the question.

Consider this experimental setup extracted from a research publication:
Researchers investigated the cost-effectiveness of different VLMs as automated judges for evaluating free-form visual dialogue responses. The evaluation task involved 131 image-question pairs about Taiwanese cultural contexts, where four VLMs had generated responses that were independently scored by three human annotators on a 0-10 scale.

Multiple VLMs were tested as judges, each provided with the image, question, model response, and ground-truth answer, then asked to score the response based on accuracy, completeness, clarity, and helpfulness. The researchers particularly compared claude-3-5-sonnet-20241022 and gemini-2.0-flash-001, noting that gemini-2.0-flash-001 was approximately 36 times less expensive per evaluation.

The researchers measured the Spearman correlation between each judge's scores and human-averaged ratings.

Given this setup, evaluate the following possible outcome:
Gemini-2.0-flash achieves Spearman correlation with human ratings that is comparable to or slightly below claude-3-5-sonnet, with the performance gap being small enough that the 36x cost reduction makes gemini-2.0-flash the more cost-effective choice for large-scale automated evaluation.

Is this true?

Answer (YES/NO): YES